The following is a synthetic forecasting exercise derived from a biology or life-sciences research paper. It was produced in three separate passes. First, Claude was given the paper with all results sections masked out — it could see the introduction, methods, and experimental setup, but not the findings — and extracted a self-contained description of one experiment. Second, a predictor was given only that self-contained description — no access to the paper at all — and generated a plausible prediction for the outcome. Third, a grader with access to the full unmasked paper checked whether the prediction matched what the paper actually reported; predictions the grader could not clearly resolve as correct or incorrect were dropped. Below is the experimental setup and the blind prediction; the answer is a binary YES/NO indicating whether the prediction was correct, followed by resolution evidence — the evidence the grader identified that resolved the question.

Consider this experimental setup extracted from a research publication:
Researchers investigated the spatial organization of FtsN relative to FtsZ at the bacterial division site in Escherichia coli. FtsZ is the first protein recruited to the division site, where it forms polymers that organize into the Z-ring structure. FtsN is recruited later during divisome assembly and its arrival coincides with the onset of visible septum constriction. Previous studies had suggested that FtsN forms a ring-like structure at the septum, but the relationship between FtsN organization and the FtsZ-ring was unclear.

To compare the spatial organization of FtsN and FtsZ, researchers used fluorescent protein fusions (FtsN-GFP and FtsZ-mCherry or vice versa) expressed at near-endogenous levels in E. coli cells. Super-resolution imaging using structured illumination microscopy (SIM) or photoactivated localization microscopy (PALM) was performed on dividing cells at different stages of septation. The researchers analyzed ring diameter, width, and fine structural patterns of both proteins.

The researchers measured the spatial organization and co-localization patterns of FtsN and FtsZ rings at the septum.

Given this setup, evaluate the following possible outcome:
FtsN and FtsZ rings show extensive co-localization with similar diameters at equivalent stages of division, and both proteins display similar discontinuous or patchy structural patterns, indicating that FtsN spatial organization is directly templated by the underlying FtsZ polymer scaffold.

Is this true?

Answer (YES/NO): NO